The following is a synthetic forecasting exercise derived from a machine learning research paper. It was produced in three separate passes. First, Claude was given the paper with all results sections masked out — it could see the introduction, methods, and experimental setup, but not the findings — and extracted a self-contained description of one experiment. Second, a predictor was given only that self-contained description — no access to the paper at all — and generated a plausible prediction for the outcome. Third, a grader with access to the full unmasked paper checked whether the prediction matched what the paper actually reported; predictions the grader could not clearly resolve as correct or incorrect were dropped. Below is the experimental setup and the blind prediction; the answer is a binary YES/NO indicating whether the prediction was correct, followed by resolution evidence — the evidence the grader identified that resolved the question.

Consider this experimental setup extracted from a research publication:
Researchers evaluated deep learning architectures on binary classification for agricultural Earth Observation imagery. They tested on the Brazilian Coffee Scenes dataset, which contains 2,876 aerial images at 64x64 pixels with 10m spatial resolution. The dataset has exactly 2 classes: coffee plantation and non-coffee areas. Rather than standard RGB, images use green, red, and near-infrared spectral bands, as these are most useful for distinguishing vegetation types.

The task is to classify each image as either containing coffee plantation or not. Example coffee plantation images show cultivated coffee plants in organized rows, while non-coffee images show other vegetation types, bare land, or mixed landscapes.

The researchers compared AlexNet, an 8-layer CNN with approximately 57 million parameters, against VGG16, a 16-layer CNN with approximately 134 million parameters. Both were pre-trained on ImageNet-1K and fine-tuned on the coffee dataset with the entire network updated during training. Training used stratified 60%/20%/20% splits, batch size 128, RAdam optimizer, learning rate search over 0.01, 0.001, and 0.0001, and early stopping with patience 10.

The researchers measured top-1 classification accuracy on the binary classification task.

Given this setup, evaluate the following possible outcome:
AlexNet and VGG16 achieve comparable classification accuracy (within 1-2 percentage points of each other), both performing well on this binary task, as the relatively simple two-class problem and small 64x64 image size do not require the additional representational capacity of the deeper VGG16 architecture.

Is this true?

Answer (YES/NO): YES